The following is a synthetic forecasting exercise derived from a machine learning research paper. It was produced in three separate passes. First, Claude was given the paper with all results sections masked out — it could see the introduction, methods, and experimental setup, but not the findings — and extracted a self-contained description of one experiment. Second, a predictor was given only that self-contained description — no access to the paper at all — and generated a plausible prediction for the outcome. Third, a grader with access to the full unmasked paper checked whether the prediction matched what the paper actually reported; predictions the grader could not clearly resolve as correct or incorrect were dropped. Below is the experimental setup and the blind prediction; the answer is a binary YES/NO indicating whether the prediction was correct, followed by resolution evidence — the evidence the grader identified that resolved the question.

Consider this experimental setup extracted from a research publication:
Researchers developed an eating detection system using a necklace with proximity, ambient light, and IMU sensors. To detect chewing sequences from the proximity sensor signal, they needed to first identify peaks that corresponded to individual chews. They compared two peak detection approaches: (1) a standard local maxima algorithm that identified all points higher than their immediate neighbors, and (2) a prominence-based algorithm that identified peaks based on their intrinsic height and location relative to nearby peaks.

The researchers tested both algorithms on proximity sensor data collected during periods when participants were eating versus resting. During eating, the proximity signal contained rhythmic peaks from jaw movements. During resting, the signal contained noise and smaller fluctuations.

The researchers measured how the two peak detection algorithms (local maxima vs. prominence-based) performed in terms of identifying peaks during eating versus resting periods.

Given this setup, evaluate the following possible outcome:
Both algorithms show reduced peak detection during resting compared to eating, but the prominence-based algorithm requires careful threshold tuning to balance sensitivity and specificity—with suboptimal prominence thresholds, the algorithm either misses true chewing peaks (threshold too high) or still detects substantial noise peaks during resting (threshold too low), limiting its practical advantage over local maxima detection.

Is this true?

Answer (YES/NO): NO